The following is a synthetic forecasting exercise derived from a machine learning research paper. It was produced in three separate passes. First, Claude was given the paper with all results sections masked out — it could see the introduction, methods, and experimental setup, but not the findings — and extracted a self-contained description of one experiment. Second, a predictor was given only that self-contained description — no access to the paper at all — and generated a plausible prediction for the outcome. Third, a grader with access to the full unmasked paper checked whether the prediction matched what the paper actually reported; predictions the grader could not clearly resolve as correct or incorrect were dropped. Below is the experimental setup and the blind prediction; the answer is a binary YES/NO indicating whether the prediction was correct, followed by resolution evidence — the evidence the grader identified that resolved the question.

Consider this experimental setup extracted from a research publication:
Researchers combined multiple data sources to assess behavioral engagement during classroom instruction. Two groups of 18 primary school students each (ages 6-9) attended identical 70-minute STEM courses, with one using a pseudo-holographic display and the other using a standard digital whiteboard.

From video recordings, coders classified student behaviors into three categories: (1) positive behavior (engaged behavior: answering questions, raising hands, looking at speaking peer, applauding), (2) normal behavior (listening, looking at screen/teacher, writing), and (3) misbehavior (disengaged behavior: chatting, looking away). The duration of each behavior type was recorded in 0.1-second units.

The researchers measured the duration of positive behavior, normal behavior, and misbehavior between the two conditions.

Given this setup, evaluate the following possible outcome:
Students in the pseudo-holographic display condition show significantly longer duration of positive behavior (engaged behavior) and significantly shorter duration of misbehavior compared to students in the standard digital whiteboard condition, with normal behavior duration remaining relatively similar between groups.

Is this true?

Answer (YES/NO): NO